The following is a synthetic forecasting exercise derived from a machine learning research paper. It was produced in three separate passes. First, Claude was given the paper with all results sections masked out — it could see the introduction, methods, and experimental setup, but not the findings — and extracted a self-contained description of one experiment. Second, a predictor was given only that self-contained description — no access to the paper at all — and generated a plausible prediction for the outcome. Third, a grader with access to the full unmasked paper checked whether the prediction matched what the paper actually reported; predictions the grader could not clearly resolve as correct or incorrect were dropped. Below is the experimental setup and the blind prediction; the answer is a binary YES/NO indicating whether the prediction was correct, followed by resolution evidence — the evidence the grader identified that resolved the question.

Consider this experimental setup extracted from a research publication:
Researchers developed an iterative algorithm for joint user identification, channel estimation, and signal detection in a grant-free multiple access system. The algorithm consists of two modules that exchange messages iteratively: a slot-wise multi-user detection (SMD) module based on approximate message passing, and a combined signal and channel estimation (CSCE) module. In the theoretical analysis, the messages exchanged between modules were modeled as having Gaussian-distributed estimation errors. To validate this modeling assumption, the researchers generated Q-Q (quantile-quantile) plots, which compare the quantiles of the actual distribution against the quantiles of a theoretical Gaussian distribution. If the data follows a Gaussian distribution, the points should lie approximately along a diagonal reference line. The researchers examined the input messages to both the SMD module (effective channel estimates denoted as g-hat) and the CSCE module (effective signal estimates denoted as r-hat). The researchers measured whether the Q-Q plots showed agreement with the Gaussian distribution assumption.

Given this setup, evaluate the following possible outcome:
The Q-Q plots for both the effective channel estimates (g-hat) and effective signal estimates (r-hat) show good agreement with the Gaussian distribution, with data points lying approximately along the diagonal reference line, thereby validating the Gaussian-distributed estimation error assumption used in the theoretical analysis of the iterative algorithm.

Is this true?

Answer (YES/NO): YES